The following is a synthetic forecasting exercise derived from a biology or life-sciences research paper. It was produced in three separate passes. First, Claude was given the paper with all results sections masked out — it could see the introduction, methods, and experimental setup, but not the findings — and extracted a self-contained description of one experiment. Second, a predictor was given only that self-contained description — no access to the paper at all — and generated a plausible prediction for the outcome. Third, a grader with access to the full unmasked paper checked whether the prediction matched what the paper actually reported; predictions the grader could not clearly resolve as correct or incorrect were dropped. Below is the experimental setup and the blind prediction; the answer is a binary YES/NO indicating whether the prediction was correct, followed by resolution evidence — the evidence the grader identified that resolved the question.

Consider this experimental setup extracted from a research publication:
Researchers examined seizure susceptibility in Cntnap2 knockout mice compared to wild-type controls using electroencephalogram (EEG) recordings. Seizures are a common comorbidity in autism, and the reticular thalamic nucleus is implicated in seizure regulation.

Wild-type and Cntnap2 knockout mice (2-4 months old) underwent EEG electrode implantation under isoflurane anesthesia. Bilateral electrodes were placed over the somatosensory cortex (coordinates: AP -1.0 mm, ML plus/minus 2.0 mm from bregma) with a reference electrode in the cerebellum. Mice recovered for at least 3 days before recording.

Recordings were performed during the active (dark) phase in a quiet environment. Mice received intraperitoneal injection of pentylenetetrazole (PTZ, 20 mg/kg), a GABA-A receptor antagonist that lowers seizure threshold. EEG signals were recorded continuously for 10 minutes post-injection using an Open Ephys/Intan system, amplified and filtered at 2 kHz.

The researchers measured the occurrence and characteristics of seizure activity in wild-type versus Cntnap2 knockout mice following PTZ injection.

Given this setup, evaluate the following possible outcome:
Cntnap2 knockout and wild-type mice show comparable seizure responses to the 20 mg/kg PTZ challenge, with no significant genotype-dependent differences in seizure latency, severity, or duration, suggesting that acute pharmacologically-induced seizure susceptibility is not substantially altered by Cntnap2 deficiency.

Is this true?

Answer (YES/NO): NO